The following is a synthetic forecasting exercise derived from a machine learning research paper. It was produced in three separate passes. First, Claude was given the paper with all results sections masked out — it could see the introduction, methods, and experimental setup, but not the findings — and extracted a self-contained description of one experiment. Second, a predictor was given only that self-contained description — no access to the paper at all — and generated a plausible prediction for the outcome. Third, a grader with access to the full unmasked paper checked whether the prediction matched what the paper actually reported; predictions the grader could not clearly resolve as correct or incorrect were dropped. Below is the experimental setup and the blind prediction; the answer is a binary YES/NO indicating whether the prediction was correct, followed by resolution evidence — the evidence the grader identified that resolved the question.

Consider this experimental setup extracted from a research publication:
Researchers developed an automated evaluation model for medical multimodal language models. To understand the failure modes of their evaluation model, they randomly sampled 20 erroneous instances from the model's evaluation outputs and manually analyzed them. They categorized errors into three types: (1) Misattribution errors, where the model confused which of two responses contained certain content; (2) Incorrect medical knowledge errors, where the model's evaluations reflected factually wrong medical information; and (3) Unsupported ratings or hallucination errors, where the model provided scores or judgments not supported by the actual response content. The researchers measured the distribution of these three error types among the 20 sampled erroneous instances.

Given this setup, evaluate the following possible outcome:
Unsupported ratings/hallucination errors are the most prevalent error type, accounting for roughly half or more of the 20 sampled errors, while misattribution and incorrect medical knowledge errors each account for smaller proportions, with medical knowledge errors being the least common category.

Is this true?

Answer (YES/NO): NO